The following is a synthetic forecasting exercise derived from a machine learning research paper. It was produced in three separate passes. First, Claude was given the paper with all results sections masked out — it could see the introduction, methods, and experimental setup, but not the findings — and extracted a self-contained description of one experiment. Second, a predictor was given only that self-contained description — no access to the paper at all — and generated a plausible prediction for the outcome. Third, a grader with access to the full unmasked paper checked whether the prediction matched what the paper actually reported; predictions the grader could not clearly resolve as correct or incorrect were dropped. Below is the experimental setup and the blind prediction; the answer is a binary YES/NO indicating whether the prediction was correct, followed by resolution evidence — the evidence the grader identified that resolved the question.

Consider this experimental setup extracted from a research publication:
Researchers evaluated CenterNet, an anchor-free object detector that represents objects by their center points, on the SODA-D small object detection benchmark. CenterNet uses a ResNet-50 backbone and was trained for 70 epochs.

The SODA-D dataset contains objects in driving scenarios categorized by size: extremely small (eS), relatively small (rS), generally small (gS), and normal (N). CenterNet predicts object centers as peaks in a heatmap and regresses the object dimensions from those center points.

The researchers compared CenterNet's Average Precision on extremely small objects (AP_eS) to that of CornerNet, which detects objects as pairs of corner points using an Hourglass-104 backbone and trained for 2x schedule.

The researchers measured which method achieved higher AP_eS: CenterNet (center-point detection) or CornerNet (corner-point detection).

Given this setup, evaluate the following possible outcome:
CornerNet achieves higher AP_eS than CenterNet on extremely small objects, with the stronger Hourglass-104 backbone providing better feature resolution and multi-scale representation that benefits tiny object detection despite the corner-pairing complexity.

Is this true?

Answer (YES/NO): YES